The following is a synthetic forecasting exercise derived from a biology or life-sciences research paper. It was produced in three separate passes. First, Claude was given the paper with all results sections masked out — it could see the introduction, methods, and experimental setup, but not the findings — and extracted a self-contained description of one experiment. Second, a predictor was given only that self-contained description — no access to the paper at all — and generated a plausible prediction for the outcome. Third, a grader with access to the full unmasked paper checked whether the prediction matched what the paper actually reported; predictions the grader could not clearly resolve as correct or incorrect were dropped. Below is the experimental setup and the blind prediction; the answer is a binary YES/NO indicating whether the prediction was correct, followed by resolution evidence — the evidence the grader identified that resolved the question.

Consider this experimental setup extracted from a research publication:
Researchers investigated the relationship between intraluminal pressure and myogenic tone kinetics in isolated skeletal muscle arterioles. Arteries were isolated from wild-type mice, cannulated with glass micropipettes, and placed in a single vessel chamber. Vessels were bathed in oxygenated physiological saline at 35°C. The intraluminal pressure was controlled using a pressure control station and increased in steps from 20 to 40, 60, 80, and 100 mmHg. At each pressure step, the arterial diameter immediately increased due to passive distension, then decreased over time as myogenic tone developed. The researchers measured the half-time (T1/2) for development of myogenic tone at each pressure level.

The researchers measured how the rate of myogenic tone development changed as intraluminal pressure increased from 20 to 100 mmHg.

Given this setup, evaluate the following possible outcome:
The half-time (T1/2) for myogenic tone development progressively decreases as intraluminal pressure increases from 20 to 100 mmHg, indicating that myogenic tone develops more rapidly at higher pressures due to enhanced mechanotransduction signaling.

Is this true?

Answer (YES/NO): YES